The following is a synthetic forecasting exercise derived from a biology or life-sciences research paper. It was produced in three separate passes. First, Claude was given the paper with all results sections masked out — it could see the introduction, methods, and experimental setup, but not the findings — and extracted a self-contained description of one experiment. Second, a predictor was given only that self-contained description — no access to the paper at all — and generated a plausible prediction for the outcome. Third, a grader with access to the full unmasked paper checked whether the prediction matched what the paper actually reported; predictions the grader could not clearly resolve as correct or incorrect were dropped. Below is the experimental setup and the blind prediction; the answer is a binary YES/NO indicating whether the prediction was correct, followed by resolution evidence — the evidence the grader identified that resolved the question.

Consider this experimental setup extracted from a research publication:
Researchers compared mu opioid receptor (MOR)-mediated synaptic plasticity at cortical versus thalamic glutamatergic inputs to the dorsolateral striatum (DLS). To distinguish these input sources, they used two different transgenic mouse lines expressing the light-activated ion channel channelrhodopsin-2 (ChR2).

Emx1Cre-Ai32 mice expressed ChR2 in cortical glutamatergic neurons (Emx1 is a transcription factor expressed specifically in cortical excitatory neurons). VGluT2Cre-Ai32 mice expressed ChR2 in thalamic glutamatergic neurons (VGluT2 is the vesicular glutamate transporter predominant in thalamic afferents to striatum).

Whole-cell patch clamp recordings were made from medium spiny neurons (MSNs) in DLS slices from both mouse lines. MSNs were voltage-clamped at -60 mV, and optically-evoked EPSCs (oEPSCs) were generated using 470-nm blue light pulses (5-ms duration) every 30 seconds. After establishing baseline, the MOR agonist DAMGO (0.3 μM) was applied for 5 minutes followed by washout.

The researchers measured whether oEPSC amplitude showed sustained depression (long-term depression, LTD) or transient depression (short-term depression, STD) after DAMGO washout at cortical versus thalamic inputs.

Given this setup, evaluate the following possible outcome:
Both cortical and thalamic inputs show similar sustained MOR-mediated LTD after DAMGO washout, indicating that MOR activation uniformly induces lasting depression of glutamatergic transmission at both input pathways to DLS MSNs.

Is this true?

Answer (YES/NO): NO